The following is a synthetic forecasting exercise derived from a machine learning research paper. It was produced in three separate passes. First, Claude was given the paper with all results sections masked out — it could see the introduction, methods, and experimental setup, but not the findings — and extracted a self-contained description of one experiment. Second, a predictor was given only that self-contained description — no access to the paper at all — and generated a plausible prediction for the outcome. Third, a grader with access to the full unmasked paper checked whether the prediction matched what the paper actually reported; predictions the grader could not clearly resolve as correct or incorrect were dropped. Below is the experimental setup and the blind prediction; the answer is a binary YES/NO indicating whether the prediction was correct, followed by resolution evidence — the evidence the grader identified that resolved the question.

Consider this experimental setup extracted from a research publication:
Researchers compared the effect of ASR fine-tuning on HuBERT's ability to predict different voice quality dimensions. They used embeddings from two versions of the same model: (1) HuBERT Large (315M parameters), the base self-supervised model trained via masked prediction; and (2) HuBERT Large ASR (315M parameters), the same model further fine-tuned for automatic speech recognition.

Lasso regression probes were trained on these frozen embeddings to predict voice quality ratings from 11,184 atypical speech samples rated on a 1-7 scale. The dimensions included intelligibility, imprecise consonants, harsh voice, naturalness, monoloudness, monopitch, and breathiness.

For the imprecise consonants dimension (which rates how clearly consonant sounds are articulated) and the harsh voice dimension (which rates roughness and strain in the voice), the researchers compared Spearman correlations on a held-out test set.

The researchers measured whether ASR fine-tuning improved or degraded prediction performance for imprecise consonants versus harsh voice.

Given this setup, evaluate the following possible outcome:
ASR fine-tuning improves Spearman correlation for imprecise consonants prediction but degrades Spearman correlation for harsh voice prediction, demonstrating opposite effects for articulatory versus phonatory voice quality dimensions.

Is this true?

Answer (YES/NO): YES